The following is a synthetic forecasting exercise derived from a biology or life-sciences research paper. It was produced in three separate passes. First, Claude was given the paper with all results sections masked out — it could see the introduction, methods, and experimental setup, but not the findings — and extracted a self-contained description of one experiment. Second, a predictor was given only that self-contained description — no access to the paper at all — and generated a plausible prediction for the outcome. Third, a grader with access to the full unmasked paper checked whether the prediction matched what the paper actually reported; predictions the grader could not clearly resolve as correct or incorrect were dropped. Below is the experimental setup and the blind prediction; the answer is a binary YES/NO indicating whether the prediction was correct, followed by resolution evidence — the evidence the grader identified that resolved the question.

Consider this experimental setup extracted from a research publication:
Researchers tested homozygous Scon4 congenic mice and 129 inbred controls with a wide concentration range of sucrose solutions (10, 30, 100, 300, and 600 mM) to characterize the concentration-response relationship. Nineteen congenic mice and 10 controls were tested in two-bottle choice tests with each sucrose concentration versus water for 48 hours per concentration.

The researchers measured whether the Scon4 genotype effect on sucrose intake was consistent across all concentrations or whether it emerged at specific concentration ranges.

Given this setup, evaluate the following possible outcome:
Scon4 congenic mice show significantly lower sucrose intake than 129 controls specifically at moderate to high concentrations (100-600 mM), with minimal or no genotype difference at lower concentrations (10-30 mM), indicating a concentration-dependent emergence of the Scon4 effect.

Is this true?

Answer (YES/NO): NO